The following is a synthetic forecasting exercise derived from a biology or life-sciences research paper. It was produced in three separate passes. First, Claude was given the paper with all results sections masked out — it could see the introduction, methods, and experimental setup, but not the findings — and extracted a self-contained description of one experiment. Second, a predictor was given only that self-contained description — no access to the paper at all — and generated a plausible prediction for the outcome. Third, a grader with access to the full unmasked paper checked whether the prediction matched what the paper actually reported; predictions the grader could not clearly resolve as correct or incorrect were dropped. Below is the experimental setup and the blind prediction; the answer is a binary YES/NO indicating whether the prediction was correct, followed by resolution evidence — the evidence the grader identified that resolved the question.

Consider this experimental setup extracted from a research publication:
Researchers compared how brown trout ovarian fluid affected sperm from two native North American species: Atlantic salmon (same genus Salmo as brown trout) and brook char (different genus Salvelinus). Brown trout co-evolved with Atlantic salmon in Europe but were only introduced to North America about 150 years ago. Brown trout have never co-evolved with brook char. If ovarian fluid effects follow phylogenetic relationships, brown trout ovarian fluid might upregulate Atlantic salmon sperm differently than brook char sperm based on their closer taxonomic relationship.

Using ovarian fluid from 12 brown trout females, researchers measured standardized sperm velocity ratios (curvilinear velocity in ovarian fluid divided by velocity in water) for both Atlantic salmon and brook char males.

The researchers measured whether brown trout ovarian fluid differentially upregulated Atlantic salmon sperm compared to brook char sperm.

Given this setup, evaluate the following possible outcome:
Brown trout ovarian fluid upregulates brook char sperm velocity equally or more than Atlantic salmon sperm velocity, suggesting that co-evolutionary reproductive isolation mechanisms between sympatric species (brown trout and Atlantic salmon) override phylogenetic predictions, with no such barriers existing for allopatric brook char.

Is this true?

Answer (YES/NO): NO